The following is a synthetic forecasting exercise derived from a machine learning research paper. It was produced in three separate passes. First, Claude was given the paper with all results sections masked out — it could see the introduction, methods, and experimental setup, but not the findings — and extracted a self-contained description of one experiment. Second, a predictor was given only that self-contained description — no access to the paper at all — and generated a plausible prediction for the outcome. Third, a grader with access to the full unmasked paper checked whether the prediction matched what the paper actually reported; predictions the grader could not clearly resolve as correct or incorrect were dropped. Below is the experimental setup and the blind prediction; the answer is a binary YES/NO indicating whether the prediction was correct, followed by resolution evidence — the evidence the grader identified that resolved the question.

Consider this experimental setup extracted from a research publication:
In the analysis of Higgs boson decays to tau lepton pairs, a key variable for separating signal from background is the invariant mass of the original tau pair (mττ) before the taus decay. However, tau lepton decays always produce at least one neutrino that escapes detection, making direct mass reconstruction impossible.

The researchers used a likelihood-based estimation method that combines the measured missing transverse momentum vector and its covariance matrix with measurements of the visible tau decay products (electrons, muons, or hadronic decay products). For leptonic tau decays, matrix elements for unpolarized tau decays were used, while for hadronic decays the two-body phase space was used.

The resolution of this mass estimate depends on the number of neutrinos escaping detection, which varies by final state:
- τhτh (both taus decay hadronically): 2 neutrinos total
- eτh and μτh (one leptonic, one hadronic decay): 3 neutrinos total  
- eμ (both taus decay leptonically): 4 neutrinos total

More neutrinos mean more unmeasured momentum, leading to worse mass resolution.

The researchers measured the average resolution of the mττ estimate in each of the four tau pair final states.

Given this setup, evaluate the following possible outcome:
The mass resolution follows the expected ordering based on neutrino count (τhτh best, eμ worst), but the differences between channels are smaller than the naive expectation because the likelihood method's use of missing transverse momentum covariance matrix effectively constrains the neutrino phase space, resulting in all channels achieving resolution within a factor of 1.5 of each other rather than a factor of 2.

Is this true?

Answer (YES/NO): NO